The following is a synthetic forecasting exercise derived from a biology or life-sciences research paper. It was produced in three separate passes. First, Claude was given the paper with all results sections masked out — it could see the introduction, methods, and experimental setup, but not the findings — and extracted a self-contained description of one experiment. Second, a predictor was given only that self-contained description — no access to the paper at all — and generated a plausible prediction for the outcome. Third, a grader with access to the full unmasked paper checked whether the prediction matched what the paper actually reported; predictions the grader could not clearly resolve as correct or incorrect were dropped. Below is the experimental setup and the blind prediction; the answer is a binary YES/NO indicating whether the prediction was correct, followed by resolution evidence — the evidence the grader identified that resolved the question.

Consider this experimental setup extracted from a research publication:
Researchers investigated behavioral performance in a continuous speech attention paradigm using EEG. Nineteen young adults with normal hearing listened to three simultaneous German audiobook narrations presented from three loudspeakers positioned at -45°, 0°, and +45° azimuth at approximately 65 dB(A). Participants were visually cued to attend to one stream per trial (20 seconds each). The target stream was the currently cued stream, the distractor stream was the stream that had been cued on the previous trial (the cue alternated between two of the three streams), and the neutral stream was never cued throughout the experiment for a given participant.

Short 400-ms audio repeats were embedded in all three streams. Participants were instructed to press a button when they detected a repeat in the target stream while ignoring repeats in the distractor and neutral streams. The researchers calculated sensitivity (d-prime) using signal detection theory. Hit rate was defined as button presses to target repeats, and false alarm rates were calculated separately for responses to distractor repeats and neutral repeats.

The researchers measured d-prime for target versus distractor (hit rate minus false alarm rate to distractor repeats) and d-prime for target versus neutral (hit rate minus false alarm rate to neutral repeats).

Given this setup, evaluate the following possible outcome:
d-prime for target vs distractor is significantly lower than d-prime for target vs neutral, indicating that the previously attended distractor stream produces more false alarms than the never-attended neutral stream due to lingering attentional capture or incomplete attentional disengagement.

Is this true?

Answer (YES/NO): YES